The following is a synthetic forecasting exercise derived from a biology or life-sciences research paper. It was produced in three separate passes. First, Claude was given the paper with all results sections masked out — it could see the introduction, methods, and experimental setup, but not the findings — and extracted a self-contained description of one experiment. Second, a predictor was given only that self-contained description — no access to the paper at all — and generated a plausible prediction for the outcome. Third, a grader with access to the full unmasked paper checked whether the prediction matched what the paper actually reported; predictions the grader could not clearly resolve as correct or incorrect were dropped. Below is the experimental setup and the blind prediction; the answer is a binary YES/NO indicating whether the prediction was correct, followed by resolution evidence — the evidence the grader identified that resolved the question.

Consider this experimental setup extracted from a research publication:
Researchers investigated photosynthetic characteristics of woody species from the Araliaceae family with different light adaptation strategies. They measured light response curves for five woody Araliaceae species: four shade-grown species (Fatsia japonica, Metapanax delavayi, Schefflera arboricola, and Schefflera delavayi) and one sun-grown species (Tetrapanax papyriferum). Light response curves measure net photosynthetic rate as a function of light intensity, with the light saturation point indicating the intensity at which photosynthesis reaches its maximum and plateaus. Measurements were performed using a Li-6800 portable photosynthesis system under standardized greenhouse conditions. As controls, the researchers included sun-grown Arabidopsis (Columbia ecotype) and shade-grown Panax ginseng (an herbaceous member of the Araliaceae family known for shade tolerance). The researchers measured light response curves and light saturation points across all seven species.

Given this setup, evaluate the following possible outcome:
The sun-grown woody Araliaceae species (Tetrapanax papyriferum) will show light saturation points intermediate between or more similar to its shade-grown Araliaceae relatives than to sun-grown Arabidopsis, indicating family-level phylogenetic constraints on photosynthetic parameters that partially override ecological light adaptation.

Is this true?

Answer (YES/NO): NO